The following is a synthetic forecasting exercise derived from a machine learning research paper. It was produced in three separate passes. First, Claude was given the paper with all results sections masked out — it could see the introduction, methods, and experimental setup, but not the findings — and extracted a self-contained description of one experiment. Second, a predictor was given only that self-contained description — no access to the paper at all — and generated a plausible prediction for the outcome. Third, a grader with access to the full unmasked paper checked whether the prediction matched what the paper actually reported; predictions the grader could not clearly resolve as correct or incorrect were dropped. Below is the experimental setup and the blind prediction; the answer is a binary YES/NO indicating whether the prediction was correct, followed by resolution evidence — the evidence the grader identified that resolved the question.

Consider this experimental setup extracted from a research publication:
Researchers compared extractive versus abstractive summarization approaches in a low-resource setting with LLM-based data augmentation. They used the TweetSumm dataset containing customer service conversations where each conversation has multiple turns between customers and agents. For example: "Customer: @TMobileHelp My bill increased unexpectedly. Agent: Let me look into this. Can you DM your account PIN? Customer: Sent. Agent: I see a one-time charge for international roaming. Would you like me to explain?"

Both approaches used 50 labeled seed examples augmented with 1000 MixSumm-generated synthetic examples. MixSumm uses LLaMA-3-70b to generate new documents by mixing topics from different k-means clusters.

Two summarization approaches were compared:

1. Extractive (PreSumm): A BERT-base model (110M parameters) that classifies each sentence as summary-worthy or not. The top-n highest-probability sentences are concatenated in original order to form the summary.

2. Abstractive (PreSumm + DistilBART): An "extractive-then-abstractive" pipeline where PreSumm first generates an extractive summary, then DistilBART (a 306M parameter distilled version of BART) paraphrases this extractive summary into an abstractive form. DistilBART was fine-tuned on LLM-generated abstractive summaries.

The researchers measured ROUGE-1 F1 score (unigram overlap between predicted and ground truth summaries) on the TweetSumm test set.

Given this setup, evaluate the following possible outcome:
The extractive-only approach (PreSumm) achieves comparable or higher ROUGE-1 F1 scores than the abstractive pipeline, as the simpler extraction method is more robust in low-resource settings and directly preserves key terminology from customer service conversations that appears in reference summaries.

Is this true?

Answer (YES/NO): YES